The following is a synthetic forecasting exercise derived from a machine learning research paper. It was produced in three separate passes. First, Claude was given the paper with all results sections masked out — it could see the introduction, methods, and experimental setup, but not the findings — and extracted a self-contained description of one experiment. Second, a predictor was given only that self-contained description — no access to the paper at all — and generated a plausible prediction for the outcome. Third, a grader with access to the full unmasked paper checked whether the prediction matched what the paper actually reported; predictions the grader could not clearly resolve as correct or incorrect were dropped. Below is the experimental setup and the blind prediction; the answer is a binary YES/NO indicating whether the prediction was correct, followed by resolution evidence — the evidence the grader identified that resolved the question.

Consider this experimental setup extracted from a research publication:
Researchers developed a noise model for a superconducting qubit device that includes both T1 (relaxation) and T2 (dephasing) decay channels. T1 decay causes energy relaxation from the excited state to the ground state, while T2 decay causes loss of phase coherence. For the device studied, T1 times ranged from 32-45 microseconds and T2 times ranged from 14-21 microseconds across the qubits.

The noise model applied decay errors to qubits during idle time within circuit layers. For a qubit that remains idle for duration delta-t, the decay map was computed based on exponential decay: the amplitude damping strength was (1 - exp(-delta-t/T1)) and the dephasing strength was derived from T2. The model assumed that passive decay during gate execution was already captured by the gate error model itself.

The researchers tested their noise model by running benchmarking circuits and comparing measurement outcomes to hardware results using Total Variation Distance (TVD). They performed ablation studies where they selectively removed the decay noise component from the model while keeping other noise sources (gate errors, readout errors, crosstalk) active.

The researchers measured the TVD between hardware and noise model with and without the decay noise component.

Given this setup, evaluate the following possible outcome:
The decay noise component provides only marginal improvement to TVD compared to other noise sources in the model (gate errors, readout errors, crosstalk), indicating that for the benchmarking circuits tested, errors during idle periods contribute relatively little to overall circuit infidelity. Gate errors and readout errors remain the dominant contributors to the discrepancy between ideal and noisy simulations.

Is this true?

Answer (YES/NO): NO